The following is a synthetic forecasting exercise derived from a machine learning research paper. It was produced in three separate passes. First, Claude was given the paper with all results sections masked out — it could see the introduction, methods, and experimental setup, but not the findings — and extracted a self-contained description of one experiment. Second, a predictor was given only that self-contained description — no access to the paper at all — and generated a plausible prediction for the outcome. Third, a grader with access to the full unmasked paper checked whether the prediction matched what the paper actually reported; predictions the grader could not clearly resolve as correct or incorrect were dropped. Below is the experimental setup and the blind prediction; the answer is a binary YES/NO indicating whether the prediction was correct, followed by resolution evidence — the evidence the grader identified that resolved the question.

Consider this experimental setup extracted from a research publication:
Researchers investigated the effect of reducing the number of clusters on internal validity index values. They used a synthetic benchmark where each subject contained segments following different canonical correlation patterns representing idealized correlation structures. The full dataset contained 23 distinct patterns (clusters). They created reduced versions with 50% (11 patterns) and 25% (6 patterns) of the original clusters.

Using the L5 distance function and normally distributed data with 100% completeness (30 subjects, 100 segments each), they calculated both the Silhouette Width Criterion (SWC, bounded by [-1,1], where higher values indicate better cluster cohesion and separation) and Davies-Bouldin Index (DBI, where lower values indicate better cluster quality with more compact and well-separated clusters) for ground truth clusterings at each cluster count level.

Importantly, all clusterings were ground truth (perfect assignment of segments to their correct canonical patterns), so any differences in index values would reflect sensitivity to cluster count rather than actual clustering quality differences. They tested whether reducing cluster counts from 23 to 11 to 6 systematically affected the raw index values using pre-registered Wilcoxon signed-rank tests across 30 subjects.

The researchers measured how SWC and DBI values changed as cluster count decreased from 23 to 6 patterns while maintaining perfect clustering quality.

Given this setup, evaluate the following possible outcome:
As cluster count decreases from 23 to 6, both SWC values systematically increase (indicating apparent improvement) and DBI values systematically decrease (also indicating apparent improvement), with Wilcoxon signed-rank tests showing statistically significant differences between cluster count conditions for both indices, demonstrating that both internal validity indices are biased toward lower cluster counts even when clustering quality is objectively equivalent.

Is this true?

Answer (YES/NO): YES